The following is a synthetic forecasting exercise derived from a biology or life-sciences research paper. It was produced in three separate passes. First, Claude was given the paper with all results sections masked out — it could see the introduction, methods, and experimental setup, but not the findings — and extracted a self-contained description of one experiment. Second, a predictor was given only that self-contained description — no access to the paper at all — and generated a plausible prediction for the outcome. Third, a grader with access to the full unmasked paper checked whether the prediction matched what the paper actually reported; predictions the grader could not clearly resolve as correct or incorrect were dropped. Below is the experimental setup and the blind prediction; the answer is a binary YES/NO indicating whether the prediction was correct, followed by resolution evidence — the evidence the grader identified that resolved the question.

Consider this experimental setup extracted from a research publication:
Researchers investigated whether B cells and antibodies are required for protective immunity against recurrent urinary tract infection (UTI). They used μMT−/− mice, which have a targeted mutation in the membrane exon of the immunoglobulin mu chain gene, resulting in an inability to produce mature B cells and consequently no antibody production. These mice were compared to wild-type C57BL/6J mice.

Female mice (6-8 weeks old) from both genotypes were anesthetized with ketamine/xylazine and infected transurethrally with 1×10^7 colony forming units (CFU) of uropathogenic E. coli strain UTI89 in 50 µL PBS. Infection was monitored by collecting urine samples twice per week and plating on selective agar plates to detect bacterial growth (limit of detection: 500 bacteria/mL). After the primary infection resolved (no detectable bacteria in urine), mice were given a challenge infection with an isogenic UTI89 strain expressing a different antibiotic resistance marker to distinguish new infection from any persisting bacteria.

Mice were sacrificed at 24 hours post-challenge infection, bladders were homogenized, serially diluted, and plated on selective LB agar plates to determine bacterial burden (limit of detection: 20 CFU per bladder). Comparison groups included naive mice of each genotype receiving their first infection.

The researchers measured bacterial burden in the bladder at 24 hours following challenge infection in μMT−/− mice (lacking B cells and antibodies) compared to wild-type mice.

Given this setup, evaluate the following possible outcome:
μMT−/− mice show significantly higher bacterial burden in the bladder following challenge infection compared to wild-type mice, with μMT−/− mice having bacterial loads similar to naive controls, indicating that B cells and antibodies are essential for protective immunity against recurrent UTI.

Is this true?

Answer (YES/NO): NO